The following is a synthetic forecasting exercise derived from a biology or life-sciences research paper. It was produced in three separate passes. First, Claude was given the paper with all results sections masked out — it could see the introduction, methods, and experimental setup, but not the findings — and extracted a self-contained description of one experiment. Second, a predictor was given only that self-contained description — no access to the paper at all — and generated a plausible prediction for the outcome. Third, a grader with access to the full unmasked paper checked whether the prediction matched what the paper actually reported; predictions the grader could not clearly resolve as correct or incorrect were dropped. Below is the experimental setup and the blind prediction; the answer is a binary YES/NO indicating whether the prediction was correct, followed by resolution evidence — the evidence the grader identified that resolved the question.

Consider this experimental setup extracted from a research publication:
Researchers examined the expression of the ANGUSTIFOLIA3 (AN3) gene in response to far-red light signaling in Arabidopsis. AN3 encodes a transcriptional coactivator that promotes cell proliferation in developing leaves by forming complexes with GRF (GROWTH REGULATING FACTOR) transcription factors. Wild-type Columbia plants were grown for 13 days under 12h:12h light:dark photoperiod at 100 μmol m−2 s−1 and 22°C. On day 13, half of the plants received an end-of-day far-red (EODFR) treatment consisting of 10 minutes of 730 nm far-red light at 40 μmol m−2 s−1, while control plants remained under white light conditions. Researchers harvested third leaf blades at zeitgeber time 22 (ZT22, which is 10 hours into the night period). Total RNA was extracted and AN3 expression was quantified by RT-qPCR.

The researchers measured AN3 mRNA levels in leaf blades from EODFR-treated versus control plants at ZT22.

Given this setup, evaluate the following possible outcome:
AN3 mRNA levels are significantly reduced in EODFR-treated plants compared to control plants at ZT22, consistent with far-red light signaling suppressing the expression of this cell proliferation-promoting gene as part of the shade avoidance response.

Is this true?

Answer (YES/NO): YES